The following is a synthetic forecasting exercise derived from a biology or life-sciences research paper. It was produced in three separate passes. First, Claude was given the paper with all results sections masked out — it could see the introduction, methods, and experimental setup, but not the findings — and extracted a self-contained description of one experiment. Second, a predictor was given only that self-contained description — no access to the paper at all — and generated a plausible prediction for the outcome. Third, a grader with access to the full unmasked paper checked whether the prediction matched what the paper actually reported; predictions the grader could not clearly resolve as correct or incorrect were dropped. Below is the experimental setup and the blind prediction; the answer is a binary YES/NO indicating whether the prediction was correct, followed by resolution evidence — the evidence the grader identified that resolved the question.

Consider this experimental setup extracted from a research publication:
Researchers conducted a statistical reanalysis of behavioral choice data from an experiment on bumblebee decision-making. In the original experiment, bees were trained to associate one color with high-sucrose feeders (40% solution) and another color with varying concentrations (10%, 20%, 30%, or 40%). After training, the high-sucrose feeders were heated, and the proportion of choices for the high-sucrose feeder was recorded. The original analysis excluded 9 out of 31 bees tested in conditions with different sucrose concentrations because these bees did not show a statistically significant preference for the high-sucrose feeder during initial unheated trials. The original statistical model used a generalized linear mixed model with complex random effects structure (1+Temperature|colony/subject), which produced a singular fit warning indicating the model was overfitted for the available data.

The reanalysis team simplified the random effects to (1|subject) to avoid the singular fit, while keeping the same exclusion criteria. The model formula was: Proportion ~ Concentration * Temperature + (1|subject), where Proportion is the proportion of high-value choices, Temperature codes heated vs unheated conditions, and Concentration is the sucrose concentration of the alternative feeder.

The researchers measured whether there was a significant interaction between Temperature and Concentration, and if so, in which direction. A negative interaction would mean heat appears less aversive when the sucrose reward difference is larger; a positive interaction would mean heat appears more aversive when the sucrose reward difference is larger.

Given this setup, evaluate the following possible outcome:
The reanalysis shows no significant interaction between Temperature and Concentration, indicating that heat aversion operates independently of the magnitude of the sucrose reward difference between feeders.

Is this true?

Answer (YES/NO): NO